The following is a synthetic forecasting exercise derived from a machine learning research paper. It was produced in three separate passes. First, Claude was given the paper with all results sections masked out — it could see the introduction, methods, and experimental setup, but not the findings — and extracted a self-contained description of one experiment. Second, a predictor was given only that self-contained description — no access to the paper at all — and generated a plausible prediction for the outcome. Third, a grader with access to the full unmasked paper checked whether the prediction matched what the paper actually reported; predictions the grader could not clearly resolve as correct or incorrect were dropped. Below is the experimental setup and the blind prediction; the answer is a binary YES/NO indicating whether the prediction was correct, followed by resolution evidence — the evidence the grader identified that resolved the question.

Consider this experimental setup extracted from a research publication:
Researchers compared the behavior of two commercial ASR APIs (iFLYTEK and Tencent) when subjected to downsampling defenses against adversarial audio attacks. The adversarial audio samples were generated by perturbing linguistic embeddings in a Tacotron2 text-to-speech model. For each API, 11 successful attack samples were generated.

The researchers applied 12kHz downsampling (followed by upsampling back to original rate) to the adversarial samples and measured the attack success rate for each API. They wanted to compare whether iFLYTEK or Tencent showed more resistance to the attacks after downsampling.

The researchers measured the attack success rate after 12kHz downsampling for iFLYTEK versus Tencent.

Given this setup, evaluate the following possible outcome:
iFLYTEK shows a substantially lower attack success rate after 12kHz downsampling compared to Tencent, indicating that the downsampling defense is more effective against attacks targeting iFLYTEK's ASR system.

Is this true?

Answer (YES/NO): NO